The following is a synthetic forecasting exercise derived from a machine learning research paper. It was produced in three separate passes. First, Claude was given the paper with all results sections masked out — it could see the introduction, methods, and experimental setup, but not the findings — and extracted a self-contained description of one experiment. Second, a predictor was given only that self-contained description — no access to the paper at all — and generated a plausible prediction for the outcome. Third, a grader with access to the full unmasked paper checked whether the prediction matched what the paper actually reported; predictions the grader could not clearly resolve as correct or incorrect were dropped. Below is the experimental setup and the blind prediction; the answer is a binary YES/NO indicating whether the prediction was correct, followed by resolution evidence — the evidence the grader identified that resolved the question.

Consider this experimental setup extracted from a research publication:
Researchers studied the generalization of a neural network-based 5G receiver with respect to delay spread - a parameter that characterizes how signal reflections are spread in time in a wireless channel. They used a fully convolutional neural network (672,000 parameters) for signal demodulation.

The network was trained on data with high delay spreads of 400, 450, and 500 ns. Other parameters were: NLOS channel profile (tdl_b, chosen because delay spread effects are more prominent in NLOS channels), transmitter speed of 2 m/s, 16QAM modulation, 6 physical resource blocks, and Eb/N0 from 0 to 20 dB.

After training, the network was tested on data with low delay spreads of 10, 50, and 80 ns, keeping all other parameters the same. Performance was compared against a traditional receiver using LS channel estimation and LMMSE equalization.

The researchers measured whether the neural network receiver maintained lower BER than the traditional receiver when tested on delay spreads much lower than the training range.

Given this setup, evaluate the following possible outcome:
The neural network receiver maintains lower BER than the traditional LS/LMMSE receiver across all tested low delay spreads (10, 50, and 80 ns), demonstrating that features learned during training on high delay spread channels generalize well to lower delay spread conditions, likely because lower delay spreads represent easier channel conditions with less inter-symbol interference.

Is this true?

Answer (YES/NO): YES